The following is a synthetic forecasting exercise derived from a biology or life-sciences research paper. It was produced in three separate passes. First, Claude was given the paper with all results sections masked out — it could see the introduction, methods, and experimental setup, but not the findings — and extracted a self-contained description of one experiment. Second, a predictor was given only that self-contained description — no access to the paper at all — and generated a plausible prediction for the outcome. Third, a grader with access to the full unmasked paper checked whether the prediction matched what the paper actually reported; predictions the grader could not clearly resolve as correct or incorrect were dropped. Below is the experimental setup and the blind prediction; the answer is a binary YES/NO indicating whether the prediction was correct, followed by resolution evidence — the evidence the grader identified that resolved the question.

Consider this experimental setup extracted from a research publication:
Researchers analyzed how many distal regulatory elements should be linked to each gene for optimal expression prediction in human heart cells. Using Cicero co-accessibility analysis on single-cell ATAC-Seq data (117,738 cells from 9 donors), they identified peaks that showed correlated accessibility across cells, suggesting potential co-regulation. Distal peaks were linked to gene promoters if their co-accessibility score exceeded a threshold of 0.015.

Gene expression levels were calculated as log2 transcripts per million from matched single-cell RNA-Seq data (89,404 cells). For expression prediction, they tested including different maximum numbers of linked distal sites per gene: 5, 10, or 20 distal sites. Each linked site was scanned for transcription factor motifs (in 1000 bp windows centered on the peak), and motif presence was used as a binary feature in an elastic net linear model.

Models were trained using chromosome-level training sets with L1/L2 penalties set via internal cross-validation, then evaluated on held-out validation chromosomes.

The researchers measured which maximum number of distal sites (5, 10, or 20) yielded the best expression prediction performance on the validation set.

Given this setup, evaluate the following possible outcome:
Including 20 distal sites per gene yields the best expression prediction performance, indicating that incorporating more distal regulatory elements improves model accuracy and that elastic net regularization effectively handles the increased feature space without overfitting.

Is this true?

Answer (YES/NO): NO